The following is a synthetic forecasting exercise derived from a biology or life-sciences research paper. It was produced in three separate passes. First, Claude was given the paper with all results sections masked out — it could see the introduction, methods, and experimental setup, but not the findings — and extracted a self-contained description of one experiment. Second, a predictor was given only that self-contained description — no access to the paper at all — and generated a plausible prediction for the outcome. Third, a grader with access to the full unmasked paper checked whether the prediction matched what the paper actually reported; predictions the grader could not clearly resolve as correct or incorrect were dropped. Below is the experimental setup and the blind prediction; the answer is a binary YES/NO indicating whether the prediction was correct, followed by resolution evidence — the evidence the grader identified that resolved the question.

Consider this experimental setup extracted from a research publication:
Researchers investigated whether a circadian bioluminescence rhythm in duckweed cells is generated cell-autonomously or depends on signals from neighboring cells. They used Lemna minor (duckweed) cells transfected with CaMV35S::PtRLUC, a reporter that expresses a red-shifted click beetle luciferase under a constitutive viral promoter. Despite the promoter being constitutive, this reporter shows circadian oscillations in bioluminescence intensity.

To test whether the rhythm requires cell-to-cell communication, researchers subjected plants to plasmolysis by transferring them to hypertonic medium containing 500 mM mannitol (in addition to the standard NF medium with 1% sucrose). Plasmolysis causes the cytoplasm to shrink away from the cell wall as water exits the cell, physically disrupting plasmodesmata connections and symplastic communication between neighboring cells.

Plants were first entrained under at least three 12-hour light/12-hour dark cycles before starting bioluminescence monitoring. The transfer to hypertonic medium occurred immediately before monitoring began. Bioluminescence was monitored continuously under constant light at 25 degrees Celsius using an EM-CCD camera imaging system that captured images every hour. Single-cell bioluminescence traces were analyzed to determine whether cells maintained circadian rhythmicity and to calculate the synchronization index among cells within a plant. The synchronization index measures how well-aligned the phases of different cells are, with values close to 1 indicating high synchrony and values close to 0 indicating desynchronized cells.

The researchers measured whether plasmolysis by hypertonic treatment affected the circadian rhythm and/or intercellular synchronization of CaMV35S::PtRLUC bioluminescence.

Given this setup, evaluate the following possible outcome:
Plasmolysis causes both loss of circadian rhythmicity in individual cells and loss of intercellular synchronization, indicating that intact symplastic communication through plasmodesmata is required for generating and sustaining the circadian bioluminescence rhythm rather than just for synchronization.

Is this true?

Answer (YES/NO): YES